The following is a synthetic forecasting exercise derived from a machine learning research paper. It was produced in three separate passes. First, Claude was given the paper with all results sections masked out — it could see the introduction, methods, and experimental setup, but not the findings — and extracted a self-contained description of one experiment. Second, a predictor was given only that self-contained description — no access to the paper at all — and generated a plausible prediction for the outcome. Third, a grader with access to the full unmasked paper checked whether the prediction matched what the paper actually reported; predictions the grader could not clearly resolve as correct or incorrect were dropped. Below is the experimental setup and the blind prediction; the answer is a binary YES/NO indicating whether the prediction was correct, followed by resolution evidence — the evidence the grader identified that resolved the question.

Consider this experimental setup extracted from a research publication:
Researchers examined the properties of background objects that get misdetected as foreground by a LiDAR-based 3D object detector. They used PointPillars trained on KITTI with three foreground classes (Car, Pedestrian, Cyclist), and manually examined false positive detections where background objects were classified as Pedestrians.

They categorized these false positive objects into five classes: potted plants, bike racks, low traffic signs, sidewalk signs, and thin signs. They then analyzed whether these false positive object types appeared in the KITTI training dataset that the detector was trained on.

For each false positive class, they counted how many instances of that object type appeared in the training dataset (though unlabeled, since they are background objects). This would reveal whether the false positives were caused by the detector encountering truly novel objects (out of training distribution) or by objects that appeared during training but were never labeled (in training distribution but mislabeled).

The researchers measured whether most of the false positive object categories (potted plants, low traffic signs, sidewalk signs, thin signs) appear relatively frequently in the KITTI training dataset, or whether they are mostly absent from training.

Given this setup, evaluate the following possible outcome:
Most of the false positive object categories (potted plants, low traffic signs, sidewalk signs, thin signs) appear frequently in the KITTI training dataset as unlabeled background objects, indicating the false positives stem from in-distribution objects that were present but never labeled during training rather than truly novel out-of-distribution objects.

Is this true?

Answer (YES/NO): YES